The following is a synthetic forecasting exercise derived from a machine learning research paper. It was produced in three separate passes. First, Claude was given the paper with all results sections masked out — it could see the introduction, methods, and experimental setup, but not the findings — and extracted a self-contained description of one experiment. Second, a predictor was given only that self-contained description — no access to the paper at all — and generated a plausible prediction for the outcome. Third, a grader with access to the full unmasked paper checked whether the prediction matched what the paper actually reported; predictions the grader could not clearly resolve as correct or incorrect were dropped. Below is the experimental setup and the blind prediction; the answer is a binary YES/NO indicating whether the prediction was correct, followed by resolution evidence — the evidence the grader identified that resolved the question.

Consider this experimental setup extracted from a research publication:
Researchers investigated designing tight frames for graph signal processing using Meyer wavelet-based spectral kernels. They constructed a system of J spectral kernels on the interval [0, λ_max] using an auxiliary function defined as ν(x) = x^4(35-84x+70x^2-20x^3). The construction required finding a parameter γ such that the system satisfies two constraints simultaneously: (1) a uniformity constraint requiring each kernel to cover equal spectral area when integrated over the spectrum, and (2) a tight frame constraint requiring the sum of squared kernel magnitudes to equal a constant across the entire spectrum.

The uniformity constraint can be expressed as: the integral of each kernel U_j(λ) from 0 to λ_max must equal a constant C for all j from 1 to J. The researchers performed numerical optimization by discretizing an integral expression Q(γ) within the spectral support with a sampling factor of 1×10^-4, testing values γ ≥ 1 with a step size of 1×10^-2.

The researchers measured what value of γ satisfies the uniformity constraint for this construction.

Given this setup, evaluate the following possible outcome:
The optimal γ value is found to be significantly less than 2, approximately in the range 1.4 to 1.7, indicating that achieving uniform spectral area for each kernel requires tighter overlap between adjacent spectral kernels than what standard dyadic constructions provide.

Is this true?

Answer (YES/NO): NO